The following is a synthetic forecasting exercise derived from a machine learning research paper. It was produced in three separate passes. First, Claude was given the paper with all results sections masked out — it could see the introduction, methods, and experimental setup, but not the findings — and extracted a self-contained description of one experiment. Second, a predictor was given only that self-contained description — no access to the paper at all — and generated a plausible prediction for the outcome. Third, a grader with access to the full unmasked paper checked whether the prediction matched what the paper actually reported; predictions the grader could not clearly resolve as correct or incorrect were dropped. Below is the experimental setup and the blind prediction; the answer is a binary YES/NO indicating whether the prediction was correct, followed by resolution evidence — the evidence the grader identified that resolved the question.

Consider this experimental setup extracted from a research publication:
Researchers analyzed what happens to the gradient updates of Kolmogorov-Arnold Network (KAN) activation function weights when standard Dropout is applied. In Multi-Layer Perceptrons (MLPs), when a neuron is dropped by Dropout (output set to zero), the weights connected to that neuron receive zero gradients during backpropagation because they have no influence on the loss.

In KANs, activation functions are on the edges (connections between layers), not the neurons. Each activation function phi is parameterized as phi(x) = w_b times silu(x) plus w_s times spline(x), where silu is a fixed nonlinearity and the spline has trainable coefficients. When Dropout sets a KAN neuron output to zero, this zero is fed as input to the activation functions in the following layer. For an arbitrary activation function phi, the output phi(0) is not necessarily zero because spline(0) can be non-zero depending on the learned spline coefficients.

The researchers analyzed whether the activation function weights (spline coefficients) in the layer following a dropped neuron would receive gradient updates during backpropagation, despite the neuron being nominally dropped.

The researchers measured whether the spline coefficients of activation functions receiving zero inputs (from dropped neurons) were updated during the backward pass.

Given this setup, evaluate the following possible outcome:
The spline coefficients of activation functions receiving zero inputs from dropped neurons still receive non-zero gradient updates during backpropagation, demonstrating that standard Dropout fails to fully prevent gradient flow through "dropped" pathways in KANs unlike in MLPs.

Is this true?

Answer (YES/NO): YES